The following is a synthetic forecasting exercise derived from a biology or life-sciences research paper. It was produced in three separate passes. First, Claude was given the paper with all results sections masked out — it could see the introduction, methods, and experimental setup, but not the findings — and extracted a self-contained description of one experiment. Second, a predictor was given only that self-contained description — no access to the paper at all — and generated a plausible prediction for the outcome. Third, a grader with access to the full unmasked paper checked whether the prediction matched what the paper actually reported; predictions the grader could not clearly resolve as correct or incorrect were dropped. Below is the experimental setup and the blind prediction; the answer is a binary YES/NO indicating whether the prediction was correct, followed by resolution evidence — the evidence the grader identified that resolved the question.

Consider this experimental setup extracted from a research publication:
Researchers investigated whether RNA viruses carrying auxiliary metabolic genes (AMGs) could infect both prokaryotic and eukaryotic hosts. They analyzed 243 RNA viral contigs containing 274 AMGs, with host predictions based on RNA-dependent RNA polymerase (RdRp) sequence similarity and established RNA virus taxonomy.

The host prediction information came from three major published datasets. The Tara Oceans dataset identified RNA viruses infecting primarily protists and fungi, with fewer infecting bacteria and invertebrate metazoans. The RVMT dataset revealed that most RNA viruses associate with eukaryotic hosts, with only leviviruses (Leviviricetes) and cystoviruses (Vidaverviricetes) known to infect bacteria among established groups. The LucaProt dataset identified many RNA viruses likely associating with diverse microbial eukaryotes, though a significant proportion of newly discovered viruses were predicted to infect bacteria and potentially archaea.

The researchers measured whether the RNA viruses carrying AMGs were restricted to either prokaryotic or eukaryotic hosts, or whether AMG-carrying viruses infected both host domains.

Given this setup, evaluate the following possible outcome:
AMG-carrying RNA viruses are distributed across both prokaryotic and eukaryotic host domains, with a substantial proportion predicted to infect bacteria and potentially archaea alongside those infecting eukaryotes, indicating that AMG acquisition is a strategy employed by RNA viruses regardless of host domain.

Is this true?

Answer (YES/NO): NO